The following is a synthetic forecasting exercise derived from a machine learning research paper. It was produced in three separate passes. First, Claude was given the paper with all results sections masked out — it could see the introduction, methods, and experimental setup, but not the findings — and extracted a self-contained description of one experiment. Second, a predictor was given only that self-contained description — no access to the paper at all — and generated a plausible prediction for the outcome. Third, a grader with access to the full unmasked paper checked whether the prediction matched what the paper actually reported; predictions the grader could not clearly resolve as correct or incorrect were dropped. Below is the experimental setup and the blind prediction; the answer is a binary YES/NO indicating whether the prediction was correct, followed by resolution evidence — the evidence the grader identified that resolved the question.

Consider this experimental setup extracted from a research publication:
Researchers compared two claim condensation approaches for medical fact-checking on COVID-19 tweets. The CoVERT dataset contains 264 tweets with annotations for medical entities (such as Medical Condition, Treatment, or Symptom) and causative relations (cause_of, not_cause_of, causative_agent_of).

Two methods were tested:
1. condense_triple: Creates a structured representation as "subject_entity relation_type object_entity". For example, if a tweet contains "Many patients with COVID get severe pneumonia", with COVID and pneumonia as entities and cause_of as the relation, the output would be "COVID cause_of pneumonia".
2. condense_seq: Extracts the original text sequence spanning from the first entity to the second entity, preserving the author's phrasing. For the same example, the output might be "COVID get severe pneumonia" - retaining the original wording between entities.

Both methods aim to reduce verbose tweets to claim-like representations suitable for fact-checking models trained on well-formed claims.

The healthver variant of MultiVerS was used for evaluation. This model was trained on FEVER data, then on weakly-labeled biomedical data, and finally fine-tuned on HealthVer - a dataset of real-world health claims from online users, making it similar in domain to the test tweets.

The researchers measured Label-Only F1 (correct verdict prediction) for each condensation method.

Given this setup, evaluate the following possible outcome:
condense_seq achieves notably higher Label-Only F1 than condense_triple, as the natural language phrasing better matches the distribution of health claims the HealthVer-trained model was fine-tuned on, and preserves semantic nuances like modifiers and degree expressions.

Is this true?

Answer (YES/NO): YES